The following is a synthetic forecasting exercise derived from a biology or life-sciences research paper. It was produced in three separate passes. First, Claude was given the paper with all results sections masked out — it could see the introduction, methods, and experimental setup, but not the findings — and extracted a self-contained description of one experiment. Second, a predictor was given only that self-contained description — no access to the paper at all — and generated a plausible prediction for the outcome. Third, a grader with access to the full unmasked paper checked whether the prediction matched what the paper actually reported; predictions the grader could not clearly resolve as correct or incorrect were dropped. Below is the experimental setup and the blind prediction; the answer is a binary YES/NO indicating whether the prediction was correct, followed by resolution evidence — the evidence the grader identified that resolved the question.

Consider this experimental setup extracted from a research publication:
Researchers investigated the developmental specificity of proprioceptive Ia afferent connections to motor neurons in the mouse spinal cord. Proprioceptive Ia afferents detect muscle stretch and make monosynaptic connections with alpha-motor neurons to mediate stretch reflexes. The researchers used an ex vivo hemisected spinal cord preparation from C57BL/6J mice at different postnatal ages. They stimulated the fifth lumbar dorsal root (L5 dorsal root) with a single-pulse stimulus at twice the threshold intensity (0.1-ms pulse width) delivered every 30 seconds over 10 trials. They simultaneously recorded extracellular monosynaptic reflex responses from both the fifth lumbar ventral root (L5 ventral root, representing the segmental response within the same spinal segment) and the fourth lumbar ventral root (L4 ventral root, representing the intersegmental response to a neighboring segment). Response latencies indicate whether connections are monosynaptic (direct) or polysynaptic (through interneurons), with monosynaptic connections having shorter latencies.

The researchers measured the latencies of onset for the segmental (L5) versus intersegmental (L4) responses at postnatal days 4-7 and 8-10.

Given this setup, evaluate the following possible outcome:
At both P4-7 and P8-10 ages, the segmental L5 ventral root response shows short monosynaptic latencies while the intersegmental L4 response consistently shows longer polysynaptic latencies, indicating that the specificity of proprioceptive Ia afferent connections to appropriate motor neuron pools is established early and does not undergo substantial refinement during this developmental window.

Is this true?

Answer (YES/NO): NO